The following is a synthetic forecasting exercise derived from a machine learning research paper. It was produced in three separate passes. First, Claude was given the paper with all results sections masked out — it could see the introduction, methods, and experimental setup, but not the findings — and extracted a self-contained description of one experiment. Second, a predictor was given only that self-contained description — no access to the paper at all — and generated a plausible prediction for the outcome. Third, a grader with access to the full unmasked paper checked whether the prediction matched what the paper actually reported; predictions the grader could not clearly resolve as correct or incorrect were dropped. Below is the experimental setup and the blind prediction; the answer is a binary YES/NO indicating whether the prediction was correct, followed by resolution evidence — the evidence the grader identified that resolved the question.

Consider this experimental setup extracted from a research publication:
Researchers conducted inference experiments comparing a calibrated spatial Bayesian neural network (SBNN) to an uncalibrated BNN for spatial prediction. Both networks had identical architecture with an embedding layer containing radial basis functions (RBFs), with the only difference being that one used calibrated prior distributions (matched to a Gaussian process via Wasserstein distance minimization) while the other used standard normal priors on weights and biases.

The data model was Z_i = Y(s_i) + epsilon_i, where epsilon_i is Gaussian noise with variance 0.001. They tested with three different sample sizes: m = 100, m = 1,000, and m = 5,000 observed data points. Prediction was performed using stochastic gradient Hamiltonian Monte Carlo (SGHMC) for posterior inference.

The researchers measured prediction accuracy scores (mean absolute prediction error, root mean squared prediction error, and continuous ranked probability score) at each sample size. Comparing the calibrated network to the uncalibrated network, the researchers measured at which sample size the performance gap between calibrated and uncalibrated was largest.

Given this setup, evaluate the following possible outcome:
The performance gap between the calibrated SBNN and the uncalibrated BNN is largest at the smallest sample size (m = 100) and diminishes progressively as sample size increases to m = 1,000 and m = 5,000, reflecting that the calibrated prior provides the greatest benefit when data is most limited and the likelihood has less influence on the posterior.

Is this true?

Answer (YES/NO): YES